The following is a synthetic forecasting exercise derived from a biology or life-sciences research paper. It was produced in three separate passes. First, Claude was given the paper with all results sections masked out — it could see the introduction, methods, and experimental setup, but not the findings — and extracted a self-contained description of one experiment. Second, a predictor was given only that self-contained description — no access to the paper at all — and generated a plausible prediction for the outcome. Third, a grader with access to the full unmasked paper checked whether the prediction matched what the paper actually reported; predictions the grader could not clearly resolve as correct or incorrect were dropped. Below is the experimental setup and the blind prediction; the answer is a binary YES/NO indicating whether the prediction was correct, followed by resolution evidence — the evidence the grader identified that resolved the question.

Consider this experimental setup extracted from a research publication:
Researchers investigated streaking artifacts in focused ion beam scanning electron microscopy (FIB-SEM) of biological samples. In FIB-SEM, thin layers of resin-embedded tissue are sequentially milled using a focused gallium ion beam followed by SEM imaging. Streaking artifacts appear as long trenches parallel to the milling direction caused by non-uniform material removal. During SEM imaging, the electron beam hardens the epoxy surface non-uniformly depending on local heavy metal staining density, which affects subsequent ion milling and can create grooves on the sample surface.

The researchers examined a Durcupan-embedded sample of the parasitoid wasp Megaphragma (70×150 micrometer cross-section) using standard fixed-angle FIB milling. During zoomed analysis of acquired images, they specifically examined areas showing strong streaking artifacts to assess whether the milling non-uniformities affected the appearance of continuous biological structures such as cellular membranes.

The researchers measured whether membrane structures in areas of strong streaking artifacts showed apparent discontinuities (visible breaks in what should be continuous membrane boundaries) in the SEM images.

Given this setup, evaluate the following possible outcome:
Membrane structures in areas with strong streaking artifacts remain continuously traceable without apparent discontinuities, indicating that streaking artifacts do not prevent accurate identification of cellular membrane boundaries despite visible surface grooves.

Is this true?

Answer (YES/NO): NO